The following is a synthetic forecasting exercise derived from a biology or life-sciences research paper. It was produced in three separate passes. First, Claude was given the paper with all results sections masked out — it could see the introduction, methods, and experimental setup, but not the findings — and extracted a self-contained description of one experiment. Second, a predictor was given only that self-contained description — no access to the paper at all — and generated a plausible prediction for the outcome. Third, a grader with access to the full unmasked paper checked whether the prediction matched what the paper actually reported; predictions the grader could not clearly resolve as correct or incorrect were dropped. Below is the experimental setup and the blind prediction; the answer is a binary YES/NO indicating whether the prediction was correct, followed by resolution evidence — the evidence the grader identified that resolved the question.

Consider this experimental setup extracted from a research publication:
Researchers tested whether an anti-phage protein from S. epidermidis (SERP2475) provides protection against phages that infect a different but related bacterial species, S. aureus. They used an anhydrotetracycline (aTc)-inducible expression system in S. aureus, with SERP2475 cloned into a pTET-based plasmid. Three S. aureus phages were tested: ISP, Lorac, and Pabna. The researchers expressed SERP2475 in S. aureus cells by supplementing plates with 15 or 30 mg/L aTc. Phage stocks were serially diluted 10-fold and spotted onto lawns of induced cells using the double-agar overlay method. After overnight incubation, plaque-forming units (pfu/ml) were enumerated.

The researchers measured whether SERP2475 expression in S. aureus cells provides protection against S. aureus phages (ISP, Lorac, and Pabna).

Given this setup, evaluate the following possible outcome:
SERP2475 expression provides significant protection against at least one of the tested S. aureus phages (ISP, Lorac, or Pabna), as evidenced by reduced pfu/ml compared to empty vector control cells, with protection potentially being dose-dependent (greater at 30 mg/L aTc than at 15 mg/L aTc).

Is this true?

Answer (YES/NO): YES